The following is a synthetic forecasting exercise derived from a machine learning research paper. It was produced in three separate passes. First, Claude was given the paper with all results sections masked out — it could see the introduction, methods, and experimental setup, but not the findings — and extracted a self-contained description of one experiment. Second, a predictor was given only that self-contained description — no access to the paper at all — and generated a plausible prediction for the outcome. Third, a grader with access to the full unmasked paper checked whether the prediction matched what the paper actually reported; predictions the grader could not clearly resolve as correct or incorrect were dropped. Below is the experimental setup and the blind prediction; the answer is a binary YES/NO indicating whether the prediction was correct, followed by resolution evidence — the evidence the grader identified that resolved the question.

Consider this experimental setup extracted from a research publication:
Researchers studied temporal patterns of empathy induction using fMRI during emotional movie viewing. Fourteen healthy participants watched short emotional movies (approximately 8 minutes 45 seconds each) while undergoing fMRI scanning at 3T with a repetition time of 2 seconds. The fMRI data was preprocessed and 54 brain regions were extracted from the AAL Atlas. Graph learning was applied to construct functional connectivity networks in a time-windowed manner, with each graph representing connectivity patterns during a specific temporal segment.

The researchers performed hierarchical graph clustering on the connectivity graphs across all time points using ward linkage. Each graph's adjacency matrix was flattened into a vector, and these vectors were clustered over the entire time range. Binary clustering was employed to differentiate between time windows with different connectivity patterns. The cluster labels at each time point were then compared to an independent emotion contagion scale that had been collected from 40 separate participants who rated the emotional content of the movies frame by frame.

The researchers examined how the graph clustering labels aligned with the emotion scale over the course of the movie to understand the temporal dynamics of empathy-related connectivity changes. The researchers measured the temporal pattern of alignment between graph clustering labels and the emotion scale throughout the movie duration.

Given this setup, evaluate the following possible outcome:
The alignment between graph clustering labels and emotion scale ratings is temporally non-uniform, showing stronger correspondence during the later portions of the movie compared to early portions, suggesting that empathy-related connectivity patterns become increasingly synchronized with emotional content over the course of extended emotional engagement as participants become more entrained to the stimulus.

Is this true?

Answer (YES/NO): YES